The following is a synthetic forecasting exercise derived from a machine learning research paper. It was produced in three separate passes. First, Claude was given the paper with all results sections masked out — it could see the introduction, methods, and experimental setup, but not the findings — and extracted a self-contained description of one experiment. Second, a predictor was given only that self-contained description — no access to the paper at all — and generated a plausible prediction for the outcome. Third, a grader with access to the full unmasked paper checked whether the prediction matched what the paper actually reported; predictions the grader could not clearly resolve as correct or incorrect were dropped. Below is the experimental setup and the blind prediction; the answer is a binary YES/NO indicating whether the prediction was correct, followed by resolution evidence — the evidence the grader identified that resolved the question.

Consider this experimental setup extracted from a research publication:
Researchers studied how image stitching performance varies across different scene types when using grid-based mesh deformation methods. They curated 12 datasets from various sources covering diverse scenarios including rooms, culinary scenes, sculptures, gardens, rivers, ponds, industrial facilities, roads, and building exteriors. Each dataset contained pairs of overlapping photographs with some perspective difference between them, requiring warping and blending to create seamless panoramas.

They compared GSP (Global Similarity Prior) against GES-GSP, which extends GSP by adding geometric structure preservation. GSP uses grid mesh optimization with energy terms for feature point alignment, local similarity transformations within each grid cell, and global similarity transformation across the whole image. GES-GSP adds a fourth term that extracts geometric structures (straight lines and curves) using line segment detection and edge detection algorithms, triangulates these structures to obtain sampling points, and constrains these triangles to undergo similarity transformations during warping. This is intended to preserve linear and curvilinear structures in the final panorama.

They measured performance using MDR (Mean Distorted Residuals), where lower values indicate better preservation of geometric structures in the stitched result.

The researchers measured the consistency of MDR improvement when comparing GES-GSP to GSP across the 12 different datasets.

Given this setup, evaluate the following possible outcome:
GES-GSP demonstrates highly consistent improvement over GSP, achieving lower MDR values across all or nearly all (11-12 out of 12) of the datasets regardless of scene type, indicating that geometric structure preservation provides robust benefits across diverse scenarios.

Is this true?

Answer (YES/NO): YES